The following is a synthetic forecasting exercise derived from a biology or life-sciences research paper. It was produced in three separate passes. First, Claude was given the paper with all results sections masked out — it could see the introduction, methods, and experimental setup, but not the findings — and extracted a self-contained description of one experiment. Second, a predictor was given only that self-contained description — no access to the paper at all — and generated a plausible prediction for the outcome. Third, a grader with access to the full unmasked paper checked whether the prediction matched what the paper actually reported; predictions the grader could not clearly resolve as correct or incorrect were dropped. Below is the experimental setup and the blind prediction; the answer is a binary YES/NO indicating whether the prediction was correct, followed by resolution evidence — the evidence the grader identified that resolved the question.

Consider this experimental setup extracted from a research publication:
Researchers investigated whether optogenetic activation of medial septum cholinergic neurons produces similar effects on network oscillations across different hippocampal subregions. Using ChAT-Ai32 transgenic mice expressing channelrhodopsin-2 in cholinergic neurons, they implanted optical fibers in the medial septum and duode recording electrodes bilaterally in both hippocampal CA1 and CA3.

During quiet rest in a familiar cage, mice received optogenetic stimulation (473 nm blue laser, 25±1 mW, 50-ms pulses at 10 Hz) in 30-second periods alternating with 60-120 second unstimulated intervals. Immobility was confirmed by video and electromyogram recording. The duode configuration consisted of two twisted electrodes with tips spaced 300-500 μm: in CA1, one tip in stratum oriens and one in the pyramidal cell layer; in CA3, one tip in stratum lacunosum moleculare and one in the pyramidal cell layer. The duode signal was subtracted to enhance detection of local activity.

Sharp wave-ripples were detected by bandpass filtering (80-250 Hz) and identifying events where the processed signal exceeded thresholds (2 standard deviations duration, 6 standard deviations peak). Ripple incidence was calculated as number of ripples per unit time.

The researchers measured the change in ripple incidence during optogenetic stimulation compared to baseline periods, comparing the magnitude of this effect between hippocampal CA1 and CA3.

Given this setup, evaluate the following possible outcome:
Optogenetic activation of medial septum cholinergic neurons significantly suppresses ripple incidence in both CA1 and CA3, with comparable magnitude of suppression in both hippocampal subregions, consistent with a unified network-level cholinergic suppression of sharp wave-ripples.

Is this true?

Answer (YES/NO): YES